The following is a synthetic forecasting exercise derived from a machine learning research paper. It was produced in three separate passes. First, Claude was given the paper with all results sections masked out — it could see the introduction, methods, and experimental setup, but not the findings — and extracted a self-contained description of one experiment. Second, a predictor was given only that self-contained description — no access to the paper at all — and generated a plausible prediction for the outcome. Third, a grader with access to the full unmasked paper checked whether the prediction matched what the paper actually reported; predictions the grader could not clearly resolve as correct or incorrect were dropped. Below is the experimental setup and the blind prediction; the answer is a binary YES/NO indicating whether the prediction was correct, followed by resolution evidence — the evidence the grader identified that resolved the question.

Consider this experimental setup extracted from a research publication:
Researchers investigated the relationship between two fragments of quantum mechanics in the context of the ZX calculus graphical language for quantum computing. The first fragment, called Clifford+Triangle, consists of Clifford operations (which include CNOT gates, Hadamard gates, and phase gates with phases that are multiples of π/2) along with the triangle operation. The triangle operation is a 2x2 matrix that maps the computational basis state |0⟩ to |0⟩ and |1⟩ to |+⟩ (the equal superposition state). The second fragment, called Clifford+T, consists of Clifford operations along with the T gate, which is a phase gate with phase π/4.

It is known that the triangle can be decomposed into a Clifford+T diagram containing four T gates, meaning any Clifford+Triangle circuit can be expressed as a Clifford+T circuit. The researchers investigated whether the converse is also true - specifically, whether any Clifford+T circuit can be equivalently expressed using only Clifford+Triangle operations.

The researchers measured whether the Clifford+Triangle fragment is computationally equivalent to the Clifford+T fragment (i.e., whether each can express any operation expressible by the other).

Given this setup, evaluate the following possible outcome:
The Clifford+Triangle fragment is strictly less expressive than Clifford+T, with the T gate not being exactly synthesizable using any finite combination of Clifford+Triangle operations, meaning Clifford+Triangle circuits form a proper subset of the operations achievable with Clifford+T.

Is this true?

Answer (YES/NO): YES